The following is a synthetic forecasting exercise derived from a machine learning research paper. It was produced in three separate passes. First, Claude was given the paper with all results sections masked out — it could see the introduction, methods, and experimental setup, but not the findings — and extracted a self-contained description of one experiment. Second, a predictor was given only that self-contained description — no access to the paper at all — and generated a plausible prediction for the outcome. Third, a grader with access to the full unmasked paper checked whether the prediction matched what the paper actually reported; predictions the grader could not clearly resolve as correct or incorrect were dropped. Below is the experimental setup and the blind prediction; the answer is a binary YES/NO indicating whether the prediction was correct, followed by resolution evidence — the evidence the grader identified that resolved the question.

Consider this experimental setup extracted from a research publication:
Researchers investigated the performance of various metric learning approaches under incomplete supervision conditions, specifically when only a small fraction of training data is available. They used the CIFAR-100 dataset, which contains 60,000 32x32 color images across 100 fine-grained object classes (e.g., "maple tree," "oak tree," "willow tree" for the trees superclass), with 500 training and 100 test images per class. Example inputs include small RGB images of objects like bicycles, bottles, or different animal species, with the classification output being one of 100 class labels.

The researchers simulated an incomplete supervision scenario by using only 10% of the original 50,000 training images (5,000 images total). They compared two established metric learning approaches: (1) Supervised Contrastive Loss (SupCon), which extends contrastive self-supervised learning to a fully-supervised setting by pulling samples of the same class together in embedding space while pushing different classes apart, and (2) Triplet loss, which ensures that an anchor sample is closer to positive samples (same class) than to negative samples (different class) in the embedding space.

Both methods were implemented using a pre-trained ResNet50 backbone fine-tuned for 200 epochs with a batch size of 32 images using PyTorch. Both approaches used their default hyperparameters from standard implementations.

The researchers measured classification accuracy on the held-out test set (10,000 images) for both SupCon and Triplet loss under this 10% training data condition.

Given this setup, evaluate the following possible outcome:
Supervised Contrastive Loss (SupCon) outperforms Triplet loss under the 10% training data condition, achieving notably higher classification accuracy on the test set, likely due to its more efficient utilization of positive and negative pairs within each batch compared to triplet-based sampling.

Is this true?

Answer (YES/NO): NO